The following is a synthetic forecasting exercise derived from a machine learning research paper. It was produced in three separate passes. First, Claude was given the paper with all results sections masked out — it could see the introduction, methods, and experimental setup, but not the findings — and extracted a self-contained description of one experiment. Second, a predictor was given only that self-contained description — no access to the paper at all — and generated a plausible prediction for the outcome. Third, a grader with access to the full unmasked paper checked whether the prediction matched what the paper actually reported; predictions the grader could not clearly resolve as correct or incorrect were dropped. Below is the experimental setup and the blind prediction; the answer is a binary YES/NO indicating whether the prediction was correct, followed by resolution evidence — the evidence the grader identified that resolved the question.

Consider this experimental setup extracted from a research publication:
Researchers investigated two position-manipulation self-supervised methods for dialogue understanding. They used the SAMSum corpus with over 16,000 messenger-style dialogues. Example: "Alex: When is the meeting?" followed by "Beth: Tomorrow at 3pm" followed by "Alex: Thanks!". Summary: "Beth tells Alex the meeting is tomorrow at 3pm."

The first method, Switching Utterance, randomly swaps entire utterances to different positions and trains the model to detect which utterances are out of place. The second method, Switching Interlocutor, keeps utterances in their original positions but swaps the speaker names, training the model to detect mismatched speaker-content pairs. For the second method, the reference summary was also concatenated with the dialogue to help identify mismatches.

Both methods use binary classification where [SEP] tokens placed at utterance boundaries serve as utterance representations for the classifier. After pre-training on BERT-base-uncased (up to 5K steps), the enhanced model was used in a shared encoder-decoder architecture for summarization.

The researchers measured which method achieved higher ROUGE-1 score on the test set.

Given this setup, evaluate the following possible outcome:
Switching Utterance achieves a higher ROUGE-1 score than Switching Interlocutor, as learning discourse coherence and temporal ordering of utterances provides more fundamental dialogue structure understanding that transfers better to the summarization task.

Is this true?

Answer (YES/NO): YES